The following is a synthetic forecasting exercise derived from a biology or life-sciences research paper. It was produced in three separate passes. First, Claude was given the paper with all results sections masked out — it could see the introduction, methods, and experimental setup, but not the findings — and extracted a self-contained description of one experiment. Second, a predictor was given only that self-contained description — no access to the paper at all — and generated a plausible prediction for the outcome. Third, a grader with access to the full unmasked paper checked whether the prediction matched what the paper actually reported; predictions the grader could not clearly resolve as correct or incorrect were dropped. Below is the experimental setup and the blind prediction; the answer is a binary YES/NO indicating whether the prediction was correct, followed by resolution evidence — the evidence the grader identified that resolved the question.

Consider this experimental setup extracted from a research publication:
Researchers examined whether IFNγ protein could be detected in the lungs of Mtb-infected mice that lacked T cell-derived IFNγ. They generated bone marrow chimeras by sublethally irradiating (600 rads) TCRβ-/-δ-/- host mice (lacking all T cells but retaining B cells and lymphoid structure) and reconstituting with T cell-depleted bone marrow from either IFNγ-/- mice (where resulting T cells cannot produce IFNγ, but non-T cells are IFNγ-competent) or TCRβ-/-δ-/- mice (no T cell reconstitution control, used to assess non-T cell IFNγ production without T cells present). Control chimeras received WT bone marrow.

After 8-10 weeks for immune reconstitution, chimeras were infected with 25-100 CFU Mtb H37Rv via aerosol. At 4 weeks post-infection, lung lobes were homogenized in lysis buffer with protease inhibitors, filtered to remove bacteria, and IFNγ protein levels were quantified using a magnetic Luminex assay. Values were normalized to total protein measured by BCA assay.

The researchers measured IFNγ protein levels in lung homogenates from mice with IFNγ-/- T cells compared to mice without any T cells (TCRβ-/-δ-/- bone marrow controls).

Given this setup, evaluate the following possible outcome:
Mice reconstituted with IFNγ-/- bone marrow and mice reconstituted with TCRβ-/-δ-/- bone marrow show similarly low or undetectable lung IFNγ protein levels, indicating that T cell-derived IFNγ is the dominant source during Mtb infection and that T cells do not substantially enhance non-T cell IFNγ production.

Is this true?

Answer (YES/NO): NO